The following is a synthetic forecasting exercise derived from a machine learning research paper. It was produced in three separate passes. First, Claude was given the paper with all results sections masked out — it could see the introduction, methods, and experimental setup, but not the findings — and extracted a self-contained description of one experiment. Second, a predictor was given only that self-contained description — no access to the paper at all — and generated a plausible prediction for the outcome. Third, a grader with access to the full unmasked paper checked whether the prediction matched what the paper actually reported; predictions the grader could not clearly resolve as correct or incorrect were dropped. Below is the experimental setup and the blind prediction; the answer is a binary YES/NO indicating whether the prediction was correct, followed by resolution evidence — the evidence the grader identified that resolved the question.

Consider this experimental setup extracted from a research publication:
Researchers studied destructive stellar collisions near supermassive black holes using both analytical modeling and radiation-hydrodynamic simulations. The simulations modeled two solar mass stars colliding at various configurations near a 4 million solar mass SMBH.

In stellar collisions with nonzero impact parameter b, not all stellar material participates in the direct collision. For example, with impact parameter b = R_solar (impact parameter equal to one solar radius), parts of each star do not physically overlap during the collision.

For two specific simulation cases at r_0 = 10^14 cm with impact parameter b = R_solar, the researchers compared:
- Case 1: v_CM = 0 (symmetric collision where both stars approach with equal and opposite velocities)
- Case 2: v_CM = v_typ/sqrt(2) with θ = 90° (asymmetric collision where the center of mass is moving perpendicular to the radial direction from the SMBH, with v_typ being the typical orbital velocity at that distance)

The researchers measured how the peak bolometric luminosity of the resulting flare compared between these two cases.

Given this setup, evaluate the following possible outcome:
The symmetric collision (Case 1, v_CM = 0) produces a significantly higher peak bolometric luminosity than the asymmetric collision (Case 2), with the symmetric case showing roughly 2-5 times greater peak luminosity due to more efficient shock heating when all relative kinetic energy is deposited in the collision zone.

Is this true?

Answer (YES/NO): NO